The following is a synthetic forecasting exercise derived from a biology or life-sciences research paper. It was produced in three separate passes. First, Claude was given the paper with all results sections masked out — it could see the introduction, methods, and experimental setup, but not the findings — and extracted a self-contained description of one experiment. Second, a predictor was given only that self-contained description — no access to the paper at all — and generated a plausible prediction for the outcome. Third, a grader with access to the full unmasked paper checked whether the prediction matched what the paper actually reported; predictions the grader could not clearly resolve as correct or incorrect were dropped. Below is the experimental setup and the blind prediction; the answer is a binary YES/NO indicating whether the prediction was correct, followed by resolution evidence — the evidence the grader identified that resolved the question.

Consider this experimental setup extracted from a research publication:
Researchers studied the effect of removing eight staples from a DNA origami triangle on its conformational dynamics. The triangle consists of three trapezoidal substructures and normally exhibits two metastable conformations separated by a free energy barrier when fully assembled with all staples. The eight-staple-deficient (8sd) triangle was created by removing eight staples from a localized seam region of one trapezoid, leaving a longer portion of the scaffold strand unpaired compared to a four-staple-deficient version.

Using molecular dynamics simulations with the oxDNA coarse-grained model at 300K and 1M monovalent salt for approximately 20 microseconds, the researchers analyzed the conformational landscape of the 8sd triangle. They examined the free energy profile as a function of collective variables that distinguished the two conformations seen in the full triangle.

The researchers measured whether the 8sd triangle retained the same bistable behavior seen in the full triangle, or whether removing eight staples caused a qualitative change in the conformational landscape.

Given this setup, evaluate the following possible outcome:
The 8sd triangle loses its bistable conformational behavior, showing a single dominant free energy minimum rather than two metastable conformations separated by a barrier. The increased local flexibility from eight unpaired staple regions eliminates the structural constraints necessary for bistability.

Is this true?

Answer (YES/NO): YES